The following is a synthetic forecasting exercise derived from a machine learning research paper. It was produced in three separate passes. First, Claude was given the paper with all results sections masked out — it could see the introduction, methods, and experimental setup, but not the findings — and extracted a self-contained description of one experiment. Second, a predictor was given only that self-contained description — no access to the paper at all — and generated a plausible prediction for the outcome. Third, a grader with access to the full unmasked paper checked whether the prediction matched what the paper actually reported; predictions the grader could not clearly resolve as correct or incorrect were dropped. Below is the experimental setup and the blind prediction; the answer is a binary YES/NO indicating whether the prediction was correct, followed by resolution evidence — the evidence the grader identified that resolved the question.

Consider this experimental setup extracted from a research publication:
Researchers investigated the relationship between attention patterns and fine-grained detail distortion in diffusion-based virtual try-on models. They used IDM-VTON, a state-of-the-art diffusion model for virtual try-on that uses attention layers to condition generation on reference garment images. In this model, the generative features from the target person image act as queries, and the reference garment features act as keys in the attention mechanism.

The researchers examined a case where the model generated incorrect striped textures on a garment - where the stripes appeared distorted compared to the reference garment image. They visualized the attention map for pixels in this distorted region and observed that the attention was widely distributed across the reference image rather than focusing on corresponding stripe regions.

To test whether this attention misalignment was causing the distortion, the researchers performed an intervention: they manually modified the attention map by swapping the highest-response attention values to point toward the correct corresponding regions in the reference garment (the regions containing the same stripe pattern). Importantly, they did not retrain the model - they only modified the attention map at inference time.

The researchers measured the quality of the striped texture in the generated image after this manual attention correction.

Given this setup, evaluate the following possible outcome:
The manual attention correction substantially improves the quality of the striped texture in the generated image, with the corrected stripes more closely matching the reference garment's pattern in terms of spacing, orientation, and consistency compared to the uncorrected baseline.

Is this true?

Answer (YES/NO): YES